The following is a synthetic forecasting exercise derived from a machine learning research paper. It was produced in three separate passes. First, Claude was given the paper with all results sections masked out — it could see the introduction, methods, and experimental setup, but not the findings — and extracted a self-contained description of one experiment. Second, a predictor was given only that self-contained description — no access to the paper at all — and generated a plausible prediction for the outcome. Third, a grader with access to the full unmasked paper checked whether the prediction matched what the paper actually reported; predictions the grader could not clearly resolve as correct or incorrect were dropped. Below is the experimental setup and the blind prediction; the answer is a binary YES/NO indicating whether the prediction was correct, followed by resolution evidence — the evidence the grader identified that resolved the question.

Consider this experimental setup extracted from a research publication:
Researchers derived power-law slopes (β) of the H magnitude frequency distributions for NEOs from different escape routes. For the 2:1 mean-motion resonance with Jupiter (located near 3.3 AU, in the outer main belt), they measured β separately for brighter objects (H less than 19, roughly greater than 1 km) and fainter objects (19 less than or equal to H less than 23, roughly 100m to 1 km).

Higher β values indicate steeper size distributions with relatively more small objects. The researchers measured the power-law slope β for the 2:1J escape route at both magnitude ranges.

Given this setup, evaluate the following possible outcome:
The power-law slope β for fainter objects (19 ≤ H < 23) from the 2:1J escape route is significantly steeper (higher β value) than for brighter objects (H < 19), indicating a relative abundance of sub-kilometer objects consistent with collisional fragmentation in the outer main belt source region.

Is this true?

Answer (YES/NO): NO